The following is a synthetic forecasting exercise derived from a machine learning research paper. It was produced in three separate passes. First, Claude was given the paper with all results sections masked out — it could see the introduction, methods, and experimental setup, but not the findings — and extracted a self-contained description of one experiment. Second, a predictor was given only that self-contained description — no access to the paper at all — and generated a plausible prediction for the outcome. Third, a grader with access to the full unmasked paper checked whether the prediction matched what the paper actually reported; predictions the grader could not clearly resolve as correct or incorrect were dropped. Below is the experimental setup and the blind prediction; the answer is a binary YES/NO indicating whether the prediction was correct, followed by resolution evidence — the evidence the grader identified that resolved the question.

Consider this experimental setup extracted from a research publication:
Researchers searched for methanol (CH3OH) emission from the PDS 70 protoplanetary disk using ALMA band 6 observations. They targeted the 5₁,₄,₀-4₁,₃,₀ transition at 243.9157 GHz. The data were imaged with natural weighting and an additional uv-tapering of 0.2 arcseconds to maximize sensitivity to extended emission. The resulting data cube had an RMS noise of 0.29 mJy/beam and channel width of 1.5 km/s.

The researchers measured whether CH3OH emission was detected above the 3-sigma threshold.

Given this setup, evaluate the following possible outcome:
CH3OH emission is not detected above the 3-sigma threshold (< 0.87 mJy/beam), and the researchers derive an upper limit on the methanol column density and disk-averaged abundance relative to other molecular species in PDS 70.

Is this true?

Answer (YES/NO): YES